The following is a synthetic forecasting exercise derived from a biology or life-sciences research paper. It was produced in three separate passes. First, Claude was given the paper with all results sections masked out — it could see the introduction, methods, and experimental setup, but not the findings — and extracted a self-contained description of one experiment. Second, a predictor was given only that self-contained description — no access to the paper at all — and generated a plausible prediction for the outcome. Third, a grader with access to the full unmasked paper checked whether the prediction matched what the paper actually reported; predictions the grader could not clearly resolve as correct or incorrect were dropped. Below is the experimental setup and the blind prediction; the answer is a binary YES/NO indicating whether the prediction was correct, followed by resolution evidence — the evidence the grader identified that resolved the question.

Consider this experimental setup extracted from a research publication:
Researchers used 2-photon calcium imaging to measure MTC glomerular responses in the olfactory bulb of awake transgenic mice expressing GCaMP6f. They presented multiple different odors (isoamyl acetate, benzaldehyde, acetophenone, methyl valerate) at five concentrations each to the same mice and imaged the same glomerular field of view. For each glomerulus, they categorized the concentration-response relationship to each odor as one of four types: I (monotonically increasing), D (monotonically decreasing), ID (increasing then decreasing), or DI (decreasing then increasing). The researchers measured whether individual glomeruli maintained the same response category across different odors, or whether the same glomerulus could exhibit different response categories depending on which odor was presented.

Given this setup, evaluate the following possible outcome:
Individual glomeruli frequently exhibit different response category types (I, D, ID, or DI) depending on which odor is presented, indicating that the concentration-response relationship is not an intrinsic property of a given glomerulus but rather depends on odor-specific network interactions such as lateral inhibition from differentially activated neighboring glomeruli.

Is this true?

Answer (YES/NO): YES